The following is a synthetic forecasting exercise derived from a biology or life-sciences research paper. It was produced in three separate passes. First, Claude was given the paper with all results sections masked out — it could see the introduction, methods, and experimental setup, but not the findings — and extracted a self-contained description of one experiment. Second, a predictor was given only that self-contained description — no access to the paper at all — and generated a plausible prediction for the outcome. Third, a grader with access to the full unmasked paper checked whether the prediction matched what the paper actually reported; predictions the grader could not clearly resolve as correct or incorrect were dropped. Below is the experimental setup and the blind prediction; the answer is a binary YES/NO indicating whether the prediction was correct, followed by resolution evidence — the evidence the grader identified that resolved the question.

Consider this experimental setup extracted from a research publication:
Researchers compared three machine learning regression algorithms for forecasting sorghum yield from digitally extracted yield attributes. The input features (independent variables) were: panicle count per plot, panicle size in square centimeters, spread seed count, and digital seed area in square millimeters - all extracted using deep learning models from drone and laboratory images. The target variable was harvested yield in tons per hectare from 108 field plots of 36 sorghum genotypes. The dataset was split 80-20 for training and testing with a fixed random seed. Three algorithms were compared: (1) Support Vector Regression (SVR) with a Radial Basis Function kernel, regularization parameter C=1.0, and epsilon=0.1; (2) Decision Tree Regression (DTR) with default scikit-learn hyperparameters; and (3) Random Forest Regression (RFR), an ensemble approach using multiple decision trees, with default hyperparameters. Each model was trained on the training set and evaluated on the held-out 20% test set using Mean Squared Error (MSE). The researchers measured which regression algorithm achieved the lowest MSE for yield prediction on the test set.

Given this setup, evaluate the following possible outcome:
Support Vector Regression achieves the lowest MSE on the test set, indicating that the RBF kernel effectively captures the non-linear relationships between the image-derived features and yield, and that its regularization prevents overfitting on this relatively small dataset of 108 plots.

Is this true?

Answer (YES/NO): NO